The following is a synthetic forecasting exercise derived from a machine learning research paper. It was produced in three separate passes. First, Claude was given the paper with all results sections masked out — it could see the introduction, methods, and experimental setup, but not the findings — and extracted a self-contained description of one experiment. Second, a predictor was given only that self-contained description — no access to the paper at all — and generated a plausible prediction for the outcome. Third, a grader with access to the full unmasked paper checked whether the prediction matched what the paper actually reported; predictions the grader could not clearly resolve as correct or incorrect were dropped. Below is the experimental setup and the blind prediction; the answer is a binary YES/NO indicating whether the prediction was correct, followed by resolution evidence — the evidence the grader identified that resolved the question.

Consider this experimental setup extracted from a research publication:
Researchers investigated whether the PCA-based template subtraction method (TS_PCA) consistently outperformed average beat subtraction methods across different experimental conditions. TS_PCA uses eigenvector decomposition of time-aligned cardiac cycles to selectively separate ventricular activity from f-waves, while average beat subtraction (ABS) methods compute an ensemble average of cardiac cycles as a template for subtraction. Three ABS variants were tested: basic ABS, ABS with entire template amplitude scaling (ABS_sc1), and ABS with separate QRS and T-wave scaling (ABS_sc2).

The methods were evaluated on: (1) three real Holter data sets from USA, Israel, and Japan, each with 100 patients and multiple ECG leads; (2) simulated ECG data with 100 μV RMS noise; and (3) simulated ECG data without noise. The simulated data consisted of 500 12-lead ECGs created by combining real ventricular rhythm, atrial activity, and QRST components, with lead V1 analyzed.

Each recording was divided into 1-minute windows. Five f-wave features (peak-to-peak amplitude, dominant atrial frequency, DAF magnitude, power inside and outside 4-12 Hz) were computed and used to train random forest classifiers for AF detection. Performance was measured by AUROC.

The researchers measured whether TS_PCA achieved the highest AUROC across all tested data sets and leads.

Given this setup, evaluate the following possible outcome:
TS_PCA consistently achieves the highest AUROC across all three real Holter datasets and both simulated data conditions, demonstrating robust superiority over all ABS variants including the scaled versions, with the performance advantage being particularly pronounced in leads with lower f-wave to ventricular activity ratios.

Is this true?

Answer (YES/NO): NO